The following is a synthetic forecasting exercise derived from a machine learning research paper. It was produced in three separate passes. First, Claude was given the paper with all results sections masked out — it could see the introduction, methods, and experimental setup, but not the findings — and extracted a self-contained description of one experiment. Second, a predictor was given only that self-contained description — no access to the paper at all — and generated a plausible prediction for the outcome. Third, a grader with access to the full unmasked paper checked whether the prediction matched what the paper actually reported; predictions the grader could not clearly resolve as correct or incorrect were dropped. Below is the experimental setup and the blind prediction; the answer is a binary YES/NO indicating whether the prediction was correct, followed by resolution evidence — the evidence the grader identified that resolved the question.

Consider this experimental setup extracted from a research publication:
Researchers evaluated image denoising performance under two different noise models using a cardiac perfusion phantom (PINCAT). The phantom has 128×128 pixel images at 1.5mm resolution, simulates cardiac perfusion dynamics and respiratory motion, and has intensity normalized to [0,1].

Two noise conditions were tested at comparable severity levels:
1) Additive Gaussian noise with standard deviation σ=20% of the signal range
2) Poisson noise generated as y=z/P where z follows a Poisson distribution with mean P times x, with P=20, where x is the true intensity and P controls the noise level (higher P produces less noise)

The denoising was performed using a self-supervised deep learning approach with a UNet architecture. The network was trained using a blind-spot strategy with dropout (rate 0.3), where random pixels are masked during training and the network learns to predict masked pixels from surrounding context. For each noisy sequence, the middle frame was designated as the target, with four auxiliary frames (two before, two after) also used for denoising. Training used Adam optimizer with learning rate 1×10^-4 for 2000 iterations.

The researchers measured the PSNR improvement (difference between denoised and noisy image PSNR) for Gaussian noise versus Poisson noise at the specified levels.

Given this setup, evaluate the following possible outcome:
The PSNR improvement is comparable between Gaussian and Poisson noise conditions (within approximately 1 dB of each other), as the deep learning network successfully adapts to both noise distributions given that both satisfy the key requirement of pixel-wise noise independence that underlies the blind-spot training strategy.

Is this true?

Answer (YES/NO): NO